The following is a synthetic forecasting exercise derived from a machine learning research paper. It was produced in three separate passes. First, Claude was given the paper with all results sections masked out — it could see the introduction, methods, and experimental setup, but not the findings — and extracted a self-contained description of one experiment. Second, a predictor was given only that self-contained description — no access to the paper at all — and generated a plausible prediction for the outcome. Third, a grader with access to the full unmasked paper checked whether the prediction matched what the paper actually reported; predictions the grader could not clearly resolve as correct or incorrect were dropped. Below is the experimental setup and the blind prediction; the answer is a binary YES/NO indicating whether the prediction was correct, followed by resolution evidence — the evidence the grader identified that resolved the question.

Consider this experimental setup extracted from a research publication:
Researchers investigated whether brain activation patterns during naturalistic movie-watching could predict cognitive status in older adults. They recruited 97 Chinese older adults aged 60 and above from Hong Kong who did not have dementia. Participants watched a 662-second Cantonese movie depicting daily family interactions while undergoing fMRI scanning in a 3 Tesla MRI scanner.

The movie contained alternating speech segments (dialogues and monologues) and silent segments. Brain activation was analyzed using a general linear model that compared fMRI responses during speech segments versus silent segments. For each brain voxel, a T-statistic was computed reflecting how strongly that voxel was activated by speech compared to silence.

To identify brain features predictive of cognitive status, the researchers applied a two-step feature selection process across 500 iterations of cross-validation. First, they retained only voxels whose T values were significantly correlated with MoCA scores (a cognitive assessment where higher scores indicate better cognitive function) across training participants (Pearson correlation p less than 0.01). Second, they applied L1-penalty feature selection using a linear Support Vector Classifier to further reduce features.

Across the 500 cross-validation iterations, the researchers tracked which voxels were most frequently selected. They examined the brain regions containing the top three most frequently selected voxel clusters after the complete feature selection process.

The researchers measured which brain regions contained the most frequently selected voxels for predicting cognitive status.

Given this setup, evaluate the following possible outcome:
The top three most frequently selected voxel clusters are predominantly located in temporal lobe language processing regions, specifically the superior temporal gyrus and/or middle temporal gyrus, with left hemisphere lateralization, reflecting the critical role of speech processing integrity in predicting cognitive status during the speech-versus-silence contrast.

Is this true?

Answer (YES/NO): NO